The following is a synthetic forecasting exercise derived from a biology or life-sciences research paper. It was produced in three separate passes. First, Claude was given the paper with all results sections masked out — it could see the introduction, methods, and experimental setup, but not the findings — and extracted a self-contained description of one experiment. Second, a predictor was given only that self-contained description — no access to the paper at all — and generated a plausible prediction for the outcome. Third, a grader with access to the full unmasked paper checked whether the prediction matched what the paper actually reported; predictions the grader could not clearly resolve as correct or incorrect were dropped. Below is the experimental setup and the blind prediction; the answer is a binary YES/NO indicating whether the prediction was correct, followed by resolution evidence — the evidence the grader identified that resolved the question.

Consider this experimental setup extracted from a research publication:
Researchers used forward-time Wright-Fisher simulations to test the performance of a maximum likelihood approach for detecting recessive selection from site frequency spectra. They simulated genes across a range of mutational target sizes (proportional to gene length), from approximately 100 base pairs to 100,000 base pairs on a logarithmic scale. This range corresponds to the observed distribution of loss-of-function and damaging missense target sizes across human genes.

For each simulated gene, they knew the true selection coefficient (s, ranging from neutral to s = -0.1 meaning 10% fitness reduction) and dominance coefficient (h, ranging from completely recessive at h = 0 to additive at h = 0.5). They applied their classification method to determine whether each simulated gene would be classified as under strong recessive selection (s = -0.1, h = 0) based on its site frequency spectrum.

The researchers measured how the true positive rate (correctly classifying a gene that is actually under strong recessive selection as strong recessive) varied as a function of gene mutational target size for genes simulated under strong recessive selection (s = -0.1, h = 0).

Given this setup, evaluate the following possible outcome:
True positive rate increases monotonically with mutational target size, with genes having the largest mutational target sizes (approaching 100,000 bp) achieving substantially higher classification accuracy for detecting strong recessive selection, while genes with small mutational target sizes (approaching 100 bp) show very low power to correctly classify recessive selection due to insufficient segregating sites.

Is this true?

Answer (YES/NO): YES